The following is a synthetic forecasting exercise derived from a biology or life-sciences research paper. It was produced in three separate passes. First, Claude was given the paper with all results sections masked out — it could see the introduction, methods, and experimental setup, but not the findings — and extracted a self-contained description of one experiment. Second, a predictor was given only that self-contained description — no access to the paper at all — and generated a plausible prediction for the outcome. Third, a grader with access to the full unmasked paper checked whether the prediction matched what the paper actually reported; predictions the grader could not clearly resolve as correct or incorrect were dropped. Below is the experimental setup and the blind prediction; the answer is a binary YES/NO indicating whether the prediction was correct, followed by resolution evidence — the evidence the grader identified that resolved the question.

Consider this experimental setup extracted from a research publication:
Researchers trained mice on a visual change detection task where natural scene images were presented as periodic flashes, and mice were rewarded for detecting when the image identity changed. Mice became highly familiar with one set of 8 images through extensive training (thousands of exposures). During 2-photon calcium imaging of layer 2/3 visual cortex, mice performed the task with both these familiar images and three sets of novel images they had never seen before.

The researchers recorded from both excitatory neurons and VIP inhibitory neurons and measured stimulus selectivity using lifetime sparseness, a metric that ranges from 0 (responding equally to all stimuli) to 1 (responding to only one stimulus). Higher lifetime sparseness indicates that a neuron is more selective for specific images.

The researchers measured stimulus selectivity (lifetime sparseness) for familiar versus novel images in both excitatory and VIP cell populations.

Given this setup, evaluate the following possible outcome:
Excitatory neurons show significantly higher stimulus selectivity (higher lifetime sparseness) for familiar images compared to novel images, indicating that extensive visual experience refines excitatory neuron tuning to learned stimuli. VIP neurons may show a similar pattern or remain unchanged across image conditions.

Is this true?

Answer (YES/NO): YES